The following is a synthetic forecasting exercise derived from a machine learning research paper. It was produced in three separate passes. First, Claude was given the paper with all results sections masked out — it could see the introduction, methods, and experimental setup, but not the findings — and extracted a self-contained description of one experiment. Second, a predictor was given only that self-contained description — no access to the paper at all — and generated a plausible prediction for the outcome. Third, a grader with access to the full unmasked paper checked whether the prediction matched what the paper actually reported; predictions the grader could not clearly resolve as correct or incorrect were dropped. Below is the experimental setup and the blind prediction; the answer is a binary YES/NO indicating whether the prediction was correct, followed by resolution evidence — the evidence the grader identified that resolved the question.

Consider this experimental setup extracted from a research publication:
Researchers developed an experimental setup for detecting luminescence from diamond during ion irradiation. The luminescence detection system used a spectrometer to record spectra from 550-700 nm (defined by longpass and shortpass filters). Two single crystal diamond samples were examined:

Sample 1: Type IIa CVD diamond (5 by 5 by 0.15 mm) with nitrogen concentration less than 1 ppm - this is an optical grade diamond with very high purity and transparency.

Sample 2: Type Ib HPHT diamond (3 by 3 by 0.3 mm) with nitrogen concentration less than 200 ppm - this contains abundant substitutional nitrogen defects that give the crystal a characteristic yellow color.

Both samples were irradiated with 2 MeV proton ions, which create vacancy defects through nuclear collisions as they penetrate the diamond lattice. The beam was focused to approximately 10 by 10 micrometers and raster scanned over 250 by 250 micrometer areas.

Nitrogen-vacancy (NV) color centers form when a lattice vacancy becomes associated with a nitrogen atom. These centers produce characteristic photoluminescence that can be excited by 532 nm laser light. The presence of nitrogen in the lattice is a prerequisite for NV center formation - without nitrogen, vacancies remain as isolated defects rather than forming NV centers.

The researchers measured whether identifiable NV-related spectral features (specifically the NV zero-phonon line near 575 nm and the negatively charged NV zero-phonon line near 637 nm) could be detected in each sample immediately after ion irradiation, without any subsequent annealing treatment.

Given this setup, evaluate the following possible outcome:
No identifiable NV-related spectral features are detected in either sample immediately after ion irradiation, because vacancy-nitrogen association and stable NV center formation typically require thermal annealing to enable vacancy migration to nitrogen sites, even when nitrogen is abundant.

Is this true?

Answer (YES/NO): NO